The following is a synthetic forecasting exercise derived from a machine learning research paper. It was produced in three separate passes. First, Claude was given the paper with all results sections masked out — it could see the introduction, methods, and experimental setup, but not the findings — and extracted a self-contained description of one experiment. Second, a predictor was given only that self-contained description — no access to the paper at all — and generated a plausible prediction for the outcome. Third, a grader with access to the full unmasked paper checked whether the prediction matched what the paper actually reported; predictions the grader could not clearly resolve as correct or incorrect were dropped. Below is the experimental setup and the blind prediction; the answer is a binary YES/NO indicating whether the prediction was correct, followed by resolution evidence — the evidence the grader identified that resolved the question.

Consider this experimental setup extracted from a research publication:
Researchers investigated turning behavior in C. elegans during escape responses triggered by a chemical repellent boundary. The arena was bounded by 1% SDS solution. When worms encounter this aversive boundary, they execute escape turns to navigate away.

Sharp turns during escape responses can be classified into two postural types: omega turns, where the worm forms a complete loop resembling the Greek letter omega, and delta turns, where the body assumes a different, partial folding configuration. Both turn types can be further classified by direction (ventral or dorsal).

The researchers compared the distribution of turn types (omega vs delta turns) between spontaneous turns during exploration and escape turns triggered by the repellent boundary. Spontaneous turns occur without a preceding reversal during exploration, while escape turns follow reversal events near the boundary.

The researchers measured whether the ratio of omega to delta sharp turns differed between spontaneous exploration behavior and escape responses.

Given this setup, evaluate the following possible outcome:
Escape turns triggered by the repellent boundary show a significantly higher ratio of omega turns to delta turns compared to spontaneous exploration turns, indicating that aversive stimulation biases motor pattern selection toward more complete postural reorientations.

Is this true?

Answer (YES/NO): NO